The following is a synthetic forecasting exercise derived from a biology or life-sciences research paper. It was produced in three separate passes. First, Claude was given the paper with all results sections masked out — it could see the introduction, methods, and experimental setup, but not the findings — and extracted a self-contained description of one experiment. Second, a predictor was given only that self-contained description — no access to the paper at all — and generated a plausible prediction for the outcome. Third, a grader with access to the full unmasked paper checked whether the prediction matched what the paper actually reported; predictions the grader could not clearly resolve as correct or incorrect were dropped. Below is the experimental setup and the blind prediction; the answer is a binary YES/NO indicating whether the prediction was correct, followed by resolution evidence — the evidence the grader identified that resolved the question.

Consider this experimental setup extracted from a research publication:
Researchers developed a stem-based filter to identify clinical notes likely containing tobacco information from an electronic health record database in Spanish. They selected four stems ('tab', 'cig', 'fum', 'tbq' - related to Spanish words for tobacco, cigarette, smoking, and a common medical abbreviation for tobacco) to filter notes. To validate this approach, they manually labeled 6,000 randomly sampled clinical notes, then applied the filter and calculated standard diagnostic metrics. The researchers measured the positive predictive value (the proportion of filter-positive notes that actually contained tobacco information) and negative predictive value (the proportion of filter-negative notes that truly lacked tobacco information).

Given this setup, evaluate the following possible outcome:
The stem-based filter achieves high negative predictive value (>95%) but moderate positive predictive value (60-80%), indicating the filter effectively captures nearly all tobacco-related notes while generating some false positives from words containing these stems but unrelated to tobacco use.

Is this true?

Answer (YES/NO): NO